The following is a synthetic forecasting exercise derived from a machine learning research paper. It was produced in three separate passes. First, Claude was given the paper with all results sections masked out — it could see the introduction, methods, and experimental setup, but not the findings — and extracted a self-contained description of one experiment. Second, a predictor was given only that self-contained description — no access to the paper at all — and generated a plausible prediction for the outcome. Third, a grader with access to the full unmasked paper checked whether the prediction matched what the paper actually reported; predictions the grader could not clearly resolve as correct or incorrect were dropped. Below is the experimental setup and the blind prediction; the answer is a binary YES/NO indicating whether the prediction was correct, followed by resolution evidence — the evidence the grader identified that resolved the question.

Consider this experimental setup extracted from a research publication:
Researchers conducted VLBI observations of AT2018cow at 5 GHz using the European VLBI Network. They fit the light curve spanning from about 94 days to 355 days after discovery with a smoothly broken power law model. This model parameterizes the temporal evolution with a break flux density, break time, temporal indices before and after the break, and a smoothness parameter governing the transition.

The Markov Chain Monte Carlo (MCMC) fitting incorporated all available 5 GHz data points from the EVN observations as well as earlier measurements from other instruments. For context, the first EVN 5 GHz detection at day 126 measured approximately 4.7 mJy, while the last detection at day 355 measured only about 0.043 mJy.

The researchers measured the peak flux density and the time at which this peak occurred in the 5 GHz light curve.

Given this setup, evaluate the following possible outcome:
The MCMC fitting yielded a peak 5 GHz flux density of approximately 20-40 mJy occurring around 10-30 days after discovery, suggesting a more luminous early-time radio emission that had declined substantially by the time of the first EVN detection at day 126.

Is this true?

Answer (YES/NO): NO